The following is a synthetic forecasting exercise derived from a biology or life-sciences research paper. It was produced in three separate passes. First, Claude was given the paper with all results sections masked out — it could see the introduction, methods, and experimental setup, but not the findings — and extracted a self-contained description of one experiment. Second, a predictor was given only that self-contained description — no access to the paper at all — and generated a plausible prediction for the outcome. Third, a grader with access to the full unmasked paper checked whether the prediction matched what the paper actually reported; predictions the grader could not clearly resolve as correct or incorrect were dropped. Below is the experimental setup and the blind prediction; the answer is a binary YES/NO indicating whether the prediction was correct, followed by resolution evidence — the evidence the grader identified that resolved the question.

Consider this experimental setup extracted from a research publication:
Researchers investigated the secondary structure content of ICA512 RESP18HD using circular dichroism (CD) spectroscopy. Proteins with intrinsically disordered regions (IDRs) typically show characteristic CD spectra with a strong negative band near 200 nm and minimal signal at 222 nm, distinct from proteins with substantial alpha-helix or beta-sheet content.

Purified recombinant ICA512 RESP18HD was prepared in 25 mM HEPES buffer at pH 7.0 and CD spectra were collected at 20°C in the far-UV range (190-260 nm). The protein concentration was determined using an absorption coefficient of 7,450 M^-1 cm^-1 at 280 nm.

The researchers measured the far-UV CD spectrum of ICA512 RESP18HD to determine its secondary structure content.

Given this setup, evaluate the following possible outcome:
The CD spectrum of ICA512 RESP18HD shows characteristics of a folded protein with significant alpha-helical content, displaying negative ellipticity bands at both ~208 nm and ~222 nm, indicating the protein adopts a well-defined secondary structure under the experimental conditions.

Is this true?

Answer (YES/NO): NO